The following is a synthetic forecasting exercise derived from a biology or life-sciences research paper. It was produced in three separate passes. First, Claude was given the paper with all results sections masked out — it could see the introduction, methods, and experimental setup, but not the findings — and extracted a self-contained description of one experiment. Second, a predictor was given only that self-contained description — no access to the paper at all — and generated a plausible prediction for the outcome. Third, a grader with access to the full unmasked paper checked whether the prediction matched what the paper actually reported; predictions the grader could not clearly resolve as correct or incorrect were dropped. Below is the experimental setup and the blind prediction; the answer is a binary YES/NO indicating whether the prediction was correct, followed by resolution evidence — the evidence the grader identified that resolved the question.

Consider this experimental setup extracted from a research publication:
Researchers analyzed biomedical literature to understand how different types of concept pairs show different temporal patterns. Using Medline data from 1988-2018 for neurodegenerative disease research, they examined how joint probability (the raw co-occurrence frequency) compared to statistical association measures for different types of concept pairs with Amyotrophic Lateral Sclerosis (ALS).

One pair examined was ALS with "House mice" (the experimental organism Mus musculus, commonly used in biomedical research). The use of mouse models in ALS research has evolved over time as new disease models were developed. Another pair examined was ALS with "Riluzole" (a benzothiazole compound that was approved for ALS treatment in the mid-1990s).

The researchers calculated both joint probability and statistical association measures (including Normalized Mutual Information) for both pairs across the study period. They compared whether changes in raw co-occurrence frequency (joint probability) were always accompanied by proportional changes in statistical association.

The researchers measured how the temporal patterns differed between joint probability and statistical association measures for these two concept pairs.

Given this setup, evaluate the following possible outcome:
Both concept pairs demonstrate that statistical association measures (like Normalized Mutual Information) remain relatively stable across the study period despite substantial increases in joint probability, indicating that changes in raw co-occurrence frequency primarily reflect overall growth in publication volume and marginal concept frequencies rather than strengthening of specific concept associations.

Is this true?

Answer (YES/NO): NO